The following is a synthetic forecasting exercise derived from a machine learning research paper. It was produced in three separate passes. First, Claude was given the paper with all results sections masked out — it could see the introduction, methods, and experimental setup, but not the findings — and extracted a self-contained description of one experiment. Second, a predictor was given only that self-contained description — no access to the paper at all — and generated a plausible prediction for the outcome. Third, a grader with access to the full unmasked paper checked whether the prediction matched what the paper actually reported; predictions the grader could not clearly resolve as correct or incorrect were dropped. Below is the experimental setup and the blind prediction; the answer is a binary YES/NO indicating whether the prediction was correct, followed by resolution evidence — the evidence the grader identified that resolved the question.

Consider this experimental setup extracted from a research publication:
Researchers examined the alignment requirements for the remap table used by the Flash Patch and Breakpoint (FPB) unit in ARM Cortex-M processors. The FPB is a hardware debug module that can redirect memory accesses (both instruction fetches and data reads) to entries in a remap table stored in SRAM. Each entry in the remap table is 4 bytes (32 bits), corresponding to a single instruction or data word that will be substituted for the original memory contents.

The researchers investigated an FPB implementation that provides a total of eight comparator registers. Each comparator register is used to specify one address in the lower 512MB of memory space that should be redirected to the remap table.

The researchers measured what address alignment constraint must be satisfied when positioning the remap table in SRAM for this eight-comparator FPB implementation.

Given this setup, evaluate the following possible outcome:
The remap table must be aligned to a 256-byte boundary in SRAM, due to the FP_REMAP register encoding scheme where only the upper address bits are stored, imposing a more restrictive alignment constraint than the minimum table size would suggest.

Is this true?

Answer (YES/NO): NO